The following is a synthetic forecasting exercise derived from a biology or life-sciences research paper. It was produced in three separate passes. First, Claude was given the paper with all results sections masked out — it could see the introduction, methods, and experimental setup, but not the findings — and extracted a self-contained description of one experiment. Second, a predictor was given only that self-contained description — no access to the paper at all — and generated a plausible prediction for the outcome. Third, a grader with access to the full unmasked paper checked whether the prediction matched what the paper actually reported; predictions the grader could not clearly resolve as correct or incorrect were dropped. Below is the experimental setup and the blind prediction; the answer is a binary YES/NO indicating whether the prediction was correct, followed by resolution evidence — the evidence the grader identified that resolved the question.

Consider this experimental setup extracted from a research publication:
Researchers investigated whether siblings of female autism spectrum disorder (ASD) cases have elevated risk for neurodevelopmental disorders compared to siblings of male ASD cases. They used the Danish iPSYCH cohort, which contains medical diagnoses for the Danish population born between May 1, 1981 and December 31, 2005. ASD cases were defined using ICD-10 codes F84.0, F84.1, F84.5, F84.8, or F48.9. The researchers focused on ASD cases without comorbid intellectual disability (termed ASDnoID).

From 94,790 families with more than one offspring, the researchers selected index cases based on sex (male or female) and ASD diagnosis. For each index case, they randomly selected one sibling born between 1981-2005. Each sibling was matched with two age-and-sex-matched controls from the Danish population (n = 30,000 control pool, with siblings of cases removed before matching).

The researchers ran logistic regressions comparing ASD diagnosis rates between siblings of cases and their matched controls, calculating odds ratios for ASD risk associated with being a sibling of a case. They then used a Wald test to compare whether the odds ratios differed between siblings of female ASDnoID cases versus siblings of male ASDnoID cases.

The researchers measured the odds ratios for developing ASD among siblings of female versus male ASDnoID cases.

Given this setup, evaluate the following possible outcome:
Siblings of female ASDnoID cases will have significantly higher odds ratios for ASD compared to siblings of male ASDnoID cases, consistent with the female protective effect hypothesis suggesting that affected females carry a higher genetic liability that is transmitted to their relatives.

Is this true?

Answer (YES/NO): YES